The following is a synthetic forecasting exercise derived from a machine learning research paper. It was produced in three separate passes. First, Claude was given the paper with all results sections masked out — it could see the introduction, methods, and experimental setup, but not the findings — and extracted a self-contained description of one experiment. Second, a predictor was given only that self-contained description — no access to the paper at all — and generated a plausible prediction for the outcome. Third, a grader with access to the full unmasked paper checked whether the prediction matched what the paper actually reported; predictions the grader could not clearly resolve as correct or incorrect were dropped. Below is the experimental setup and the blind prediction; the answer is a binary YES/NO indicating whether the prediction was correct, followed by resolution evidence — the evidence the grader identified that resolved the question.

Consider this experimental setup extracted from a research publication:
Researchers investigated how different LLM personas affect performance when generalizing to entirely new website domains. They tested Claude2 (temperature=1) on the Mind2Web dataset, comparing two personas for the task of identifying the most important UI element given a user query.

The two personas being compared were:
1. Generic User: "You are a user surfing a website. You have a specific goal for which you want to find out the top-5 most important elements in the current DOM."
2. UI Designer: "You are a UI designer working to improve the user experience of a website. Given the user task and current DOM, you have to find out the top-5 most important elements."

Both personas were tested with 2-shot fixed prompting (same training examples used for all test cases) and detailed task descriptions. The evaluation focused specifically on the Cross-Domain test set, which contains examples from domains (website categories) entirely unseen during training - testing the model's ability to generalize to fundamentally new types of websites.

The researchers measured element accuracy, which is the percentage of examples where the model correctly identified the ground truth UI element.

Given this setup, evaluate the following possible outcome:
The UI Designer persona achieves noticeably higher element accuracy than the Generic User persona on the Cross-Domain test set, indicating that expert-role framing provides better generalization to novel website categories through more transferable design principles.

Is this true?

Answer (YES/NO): YES